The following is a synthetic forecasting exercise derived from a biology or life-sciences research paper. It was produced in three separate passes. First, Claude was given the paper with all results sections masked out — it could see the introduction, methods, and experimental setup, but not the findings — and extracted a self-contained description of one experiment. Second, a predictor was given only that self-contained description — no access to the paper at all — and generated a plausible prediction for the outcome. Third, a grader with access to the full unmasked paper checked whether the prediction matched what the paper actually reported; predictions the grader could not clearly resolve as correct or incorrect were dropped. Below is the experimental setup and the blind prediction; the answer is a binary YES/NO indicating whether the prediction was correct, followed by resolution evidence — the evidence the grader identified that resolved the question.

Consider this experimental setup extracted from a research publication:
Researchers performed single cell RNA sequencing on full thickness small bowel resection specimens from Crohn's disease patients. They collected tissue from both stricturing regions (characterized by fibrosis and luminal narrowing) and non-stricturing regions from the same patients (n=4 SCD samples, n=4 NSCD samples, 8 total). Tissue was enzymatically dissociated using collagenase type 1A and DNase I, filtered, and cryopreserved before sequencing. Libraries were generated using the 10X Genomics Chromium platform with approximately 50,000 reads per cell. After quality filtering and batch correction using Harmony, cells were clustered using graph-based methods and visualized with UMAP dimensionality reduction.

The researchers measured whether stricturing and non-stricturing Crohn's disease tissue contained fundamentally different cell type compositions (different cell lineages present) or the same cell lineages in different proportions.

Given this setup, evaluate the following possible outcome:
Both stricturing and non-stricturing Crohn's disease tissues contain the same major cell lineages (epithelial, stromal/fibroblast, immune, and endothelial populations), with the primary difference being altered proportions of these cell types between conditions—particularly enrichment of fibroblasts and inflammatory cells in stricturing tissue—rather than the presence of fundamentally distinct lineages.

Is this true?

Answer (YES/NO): NO